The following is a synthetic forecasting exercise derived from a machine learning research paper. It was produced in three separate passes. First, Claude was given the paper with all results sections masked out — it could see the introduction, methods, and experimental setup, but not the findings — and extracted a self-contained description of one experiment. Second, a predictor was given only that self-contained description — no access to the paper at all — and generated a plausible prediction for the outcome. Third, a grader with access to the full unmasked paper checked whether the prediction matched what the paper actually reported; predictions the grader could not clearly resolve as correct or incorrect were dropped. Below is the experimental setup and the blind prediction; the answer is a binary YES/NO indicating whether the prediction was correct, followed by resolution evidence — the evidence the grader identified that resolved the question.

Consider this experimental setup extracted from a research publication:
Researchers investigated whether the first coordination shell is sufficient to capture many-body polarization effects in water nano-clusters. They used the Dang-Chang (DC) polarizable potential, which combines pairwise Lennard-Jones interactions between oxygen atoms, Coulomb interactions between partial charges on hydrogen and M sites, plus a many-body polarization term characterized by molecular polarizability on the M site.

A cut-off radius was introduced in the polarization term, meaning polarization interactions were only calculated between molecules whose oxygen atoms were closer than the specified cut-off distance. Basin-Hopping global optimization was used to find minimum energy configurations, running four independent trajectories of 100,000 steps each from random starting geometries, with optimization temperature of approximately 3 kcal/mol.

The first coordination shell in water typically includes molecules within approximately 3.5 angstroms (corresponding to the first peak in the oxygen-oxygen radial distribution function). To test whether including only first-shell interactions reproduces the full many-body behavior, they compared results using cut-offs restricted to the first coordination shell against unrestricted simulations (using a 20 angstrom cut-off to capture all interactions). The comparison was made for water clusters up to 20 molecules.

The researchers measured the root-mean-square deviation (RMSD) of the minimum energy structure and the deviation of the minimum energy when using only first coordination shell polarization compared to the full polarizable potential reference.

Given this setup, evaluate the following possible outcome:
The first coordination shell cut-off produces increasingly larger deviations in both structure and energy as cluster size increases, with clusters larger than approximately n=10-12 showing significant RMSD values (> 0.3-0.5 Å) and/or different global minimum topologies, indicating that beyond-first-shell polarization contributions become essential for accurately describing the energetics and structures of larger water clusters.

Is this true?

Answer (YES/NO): NO